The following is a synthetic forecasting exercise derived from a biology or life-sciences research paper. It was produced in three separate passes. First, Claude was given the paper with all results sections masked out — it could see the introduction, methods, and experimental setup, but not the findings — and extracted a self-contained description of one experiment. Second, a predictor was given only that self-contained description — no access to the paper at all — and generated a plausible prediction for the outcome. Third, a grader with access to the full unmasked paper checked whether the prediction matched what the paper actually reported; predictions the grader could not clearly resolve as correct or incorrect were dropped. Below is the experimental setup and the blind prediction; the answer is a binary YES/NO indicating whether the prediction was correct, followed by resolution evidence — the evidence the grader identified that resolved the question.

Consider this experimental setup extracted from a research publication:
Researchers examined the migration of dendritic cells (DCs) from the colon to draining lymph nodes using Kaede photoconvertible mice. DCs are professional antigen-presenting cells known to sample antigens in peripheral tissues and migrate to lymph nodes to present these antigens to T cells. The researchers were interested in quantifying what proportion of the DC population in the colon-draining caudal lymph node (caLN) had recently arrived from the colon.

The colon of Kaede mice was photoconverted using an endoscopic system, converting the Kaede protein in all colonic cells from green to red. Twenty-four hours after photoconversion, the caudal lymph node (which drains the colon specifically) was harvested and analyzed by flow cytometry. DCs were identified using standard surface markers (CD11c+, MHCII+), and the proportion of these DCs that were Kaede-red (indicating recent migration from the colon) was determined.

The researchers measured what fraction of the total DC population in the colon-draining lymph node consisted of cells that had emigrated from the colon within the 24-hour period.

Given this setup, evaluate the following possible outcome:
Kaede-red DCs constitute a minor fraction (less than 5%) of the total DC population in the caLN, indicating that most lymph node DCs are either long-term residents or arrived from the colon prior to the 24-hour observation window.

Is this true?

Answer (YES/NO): NO